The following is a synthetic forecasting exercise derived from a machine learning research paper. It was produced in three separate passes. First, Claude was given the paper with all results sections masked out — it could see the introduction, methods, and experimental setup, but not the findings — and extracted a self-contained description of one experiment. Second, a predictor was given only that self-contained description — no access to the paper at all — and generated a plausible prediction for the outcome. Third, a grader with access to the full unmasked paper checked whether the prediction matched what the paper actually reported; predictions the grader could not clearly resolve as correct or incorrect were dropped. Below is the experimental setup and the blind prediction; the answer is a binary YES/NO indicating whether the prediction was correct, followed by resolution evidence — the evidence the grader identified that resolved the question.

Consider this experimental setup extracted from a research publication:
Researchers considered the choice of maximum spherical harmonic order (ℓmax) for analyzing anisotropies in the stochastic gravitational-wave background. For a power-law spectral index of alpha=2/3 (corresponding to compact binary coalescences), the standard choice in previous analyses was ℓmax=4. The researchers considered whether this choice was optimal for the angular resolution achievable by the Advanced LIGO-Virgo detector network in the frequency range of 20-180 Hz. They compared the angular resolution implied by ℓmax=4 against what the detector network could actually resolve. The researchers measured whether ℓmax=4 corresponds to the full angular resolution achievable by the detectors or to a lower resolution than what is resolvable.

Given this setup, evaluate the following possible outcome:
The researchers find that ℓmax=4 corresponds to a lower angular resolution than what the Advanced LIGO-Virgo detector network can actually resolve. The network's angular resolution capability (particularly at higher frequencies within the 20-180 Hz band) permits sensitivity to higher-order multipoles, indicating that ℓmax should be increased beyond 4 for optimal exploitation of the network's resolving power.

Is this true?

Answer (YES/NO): YES